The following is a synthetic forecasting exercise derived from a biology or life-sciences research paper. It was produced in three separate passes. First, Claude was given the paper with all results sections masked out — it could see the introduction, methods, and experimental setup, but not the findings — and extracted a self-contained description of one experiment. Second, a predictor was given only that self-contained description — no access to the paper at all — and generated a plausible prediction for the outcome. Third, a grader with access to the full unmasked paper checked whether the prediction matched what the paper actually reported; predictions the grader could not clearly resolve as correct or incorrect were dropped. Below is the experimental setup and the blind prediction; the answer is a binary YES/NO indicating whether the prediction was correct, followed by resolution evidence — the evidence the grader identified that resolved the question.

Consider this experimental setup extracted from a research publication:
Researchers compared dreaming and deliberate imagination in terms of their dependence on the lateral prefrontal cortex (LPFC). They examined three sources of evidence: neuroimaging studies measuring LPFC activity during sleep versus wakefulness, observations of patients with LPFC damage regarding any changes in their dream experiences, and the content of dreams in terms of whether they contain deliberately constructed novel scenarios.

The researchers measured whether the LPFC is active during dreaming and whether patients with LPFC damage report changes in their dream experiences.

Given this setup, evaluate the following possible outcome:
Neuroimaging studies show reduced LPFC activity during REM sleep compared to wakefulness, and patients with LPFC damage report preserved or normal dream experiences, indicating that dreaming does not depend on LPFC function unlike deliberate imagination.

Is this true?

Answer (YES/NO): YES